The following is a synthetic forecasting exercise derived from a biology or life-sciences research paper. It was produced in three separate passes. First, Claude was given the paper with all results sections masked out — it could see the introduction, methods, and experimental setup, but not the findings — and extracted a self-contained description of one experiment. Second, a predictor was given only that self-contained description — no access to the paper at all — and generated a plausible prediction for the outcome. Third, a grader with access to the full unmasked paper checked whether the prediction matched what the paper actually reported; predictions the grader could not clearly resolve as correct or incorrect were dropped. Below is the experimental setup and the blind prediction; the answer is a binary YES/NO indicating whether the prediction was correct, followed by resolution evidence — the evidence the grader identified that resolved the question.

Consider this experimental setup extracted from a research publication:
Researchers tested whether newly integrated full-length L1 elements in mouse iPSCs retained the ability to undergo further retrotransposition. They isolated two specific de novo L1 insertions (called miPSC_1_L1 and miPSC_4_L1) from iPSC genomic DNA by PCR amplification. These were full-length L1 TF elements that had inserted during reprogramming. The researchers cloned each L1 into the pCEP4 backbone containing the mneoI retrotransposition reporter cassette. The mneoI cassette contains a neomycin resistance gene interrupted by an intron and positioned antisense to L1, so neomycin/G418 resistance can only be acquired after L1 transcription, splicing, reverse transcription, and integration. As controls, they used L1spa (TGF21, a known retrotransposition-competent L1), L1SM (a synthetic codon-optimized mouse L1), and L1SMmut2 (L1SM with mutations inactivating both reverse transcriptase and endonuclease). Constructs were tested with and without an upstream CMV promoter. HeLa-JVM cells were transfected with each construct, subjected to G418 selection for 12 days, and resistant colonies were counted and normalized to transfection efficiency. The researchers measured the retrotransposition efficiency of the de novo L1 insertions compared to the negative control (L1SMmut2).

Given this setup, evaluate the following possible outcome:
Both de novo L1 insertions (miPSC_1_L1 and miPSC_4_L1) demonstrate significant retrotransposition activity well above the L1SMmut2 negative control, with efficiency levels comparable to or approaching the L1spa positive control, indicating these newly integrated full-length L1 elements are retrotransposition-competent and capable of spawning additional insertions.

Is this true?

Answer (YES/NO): YES